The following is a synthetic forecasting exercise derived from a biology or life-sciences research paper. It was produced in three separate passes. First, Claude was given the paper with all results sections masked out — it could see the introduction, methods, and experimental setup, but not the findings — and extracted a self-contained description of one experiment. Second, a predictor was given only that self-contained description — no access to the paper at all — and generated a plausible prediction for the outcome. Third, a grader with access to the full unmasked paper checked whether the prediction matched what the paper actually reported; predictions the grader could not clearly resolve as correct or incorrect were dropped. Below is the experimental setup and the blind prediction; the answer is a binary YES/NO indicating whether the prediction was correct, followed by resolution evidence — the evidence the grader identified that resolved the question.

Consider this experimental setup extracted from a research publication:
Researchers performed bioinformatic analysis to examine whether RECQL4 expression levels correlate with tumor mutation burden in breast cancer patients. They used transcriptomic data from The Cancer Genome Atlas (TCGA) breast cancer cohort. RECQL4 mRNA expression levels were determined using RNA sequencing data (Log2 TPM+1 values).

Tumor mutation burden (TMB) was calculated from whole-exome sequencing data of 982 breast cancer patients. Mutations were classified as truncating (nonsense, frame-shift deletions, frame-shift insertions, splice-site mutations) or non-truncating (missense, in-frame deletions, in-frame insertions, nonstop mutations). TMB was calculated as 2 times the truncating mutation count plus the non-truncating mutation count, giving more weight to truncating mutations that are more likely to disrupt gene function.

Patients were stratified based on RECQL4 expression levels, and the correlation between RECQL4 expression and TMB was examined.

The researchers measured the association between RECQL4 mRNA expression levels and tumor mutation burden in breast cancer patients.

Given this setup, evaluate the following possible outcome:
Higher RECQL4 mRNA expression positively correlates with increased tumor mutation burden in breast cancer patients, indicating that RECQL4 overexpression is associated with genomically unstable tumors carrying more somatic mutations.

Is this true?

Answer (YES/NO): YES